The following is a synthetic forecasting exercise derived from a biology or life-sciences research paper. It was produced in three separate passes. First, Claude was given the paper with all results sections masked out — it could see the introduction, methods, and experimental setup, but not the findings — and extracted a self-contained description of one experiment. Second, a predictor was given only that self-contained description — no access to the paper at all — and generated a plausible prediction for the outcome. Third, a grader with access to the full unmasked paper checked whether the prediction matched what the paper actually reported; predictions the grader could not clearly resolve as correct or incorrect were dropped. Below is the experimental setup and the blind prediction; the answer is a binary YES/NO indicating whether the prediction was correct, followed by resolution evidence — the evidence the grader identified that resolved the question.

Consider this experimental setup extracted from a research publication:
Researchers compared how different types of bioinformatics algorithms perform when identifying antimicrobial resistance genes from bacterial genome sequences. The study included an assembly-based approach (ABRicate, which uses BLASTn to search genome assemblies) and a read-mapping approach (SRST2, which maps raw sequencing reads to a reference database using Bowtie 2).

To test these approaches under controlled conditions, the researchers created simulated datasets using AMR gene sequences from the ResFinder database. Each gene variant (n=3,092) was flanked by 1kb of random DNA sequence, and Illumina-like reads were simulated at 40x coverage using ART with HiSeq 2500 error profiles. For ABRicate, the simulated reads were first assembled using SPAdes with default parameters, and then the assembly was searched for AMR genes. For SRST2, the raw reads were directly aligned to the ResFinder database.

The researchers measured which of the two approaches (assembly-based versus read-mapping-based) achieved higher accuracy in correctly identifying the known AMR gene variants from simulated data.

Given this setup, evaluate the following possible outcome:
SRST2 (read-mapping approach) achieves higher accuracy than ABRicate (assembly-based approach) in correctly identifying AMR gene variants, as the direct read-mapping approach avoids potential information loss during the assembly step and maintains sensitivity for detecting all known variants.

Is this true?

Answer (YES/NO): NO